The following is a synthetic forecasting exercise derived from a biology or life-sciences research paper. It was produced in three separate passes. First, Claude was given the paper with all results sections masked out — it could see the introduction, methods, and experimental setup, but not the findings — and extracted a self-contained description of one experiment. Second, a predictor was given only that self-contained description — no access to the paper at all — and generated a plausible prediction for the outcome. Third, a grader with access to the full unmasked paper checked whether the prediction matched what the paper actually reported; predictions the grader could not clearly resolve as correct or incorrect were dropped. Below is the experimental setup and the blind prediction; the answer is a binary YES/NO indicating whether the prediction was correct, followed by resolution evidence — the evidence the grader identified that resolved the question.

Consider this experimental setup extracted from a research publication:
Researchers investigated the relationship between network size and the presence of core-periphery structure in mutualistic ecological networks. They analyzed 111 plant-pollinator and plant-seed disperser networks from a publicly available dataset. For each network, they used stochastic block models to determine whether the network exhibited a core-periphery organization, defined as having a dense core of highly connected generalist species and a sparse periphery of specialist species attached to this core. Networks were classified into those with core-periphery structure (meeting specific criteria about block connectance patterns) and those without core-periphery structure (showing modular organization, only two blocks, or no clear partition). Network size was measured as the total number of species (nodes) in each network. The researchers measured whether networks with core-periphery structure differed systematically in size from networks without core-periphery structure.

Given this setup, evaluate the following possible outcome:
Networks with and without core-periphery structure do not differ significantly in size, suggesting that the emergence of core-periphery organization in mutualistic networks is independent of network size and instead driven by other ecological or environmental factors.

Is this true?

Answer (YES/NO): NO